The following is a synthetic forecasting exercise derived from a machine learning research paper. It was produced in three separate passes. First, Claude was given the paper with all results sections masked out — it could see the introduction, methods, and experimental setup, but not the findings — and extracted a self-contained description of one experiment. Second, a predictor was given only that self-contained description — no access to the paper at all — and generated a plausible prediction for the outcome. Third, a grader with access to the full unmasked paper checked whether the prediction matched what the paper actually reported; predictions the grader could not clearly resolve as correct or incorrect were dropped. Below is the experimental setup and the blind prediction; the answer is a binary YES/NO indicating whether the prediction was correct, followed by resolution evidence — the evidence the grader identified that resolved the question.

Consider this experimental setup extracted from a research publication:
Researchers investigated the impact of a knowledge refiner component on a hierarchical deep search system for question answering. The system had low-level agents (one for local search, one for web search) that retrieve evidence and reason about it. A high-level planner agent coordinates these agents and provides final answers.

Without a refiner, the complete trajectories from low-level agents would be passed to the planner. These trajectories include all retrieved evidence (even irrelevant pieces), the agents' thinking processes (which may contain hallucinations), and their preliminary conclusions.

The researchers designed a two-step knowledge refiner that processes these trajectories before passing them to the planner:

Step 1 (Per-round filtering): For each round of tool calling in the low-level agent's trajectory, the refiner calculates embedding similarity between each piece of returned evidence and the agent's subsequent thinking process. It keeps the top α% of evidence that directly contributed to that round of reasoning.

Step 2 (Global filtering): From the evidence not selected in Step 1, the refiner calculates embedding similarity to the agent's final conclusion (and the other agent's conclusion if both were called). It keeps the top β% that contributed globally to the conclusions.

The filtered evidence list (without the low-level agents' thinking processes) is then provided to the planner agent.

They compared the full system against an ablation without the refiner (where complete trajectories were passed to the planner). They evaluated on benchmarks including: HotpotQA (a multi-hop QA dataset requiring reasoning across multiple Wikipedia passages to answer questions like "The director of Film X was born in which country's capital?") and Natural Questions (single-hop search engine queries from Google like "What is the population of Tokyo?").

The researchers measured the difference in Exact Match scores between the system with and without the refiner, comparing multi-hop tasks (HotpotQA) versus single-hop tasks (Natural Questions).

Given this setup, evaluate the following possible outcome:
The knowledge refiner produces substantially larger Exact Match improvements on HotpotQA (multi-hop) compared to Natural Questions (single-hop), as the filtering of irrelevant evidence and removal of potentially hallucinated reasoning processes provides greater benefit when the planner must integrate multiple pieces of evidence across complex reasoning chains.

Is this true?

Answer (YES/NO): YES